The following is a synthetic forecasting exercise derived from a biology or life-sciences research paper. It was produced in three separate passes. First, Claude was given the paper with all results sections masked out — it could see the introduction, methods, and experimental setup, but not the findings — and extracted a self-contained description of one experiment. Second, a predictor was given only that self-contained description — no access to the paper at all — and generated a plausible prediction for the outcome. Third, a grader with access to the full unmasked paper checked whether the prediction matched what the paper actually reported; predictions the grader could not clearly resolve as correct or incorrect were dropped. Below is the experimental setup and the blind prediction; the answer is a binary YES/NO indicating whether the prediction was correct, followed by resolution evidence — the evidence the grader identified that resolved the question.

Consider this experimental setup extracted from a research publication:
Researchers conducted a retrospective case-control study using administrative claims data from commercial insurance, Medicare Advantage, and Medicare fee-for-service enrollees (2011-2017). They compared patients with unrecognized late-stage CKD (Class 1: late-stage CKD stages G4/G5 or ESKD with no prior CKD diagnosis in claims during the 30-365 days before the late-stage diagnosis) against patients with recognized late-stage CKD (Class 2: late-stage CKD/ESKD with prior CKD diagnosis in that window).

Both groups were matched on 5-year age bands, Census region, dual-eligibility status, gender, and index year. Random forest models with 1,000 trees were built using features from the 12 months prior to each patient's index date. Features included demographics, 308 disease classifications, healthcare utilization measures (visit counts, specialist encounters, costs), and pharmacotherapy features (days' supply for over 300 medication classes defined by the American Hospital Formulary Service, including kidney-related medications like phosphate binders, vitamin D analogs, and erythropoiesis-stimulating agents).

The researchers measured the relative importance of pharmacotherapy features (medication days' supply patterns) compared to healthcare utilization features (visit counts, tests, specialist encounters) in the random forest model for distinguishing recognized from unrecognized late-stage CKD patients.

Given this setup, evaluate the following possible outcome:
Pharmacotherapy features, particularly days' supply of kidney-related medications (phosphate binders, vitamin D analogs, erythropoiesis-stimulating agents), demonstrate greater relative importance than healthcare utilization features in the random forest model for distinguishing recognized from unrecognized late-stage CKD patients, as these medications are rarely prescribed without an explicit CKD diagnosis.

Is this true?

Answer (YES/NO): NO